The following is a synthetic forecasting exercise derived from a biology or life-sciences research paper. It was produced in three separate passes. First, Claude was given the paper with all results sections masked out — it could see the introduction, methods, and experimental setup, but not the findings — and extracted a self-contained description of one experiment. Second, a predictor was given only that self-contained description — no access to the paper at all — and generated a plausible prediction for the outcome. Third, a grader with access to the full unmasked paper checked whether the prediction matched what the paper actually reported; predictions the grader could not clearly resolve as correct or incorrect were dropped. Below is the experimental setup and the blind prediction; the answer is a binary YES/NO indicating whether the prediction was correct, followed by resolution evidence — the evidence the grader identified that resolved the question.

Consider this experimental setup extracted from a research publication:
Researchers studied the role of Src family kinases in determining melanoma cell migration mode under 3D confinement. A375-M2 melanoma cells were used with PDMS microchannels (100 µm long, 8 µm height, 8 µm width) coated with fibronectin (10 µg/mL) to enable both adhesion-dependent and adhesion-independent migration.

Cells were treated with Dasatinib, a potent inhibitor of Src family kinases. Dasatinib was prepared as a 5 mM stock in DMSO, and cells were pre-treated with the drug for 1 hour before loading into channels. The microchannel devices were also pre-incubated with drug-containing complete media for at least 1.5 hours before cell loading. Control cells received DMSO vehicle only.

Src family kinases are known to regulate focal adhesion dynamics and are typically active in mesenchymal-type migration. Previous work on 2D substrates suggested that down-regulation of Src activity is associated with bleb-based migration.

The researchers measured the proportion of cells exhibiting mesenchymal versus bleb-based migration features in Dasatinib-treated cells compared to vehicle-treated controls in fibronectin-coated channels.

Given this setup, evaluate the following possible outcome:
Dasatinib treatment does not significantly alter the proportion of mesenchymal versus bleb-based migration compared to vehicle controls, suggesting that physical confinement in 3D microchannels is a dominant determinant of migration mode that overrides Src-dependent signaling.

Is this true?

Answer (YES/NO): NO